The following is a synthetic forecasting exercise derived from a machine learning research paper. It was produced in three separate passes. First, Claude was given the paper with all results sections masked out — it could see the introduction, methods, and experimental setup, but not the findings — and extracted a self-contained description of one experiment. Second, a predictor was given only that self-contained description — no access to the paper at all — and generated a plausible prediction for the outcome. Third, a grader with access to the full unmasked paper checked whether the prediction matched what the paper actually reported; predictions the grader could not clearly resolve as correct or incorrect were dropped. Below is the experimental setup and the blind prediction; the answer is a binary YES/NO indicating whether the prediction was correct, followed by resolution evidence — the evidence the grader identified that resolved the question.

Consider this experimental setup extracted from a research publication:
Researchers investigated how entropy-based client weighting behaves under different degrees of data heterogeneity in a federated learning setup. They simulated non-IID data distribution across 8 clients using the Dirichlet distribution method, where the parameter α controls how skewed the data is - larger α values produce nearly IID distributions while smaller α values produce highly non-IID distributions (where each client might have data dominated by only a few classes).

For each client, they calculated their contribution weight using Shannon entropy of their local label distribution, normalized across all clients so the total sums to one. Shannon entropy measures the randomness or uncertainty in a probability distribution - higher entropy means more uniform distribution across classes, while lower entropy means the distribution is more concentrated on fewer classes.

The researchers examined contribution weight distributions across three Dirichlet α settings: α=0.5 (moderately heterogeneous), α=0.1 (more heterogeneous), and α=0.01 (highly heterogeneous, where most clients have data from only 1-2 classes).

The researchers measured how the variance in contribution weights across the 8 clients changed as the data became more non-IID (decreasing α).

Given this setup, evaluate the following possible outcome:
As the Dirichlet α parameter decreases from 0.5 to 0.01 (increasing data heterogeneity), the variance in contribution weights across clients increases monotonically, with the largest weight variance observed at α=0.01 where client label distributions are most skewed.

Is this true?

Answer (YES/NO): YES